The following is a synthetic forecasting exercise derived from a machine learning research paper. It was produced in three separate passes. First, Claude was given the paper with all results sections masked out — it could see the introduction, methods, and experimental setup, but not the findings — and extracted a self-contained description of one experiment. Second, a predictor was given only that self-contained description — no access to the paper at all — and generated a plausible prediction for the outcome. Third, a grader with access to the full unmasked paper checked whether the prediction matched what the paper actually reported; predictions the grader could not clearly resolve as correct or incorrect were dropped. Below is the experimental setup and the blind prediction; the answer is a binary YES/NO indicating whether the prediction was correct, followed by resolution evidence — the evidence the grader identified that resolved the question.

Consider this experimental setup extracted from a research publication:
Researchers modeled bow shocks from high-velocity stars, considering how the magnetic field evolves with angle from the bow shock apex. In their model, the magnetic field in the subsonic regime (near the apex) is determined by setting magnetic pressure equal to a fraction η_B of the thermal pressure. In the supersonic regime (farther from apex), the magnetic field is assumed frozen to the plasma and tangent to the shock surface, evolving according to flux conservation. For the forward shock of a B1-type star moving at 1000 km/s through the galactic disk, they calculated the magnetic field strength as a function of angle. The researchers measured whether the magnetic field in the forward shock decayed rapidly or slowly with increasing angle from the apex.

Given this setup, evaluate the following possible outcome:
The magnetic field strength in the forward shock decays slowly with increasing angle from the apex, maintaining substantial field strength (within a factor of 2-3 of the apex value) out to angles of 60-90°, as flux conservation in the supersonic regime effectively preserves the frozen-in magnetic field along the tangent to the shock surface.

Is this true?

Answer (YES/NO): YES